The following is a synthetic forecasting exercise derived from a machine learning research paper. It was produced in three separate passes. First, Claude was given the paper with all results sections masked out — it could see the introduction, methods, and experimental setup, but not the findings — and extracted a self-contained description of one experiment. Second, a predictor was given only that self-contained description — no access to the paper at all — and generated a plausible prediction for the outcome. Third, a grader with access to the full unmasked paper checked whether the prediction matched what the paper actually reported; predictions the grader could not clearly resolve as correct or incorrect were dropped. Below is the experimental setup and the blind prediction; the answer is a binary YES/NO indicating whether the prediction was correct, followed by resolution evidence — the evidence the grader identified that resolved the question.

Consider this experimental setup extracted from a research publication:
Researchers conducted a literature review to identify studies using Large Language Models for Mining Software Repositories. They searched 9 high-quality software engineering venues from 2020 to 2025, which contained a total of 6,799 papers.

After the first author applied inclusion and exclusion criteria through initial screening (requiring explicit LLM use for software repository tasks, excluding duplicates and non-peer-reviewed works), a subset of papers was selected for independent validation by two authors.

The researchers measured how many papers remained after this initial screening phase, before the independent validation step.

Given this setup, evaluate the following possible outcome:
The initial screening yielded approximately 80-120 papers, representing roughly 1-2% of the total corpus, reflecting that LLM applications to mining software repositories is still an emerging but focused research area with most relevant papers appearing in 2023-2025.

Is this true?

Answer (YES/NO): NO